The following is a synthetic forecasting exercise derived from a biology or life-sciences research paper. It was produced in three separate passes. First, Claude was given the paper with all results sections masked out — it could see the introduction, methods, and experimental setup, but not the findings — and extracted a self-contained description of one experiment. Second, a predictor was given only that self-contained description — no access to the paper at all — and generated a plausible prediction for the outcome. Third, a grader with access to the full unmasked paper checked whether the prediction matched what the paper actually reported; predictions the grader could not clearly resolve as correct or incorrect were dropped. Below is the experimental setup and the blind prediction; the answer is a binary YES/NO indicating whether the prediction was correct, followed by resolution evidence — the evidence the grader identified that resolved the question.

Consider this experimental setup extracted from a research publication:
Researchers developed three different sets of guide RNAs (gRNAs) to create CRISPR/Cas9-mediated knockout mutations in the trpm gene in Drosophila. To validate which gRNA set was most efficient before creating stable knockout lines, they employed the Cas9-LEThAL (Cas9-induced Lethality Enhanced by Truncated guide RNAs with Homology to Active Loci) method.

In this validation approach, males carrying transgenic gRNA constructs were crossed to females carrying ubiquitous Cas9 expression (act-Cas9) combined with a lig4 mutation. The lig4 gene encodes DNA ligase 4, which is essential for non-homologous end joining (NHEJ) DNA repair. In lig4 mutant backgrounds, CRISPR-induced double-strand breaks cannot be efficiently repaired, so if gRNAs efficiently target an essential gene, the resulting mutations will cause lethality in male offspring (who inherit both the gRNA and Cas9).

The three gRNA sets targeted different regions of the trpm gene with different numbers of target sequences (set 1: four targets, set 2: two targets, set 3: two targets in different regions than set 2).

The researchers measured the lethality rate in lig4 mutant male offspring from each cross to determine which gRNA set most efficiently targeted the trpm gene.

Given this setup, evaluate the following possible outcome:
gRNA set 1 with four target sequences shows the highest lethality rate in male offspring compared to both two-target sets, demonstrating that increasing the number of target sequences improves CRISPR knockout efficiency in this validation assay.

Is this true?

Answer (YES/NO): NO